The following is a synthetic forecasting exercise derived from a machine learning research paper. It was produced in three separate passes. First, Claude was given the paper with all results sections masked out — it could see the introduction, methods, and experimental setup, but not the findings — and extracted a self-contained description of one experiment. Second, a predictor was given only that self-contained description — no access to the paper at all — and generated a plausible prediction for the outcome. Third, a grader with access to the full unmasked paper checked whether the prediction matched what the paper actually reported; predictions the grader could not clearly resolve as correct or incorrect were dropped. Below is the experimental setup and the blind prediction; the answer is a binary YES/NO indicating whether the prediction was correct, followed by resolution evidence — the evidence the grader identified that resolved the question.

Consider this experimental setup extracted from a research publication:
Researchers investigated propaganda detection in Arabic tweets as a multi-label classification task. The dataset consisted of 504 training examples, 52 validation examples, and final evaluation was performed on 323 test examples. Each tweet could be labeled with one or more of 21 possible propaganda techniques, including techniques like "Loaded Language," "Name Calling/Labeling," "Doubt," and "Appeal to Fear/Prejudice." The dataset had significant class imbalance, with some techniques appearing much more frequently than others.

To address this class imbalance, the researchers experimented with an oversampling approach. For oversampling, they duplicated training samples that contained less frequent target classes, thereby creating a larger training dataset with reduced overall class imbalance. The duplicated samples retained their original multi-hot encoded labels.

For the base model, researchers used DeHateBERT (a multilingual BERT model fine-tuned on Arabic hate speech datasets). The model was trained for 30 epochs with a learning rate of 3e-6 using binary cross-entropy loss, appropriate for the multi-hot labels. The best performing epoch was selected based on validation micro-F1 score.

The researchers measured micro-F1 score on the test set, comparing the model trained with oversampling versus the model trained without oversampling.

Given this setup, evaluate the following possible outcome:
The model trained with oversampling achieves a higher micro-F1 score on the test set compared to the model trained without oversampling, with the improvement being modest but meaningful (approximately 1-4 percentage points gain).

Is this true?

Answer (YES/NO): NO